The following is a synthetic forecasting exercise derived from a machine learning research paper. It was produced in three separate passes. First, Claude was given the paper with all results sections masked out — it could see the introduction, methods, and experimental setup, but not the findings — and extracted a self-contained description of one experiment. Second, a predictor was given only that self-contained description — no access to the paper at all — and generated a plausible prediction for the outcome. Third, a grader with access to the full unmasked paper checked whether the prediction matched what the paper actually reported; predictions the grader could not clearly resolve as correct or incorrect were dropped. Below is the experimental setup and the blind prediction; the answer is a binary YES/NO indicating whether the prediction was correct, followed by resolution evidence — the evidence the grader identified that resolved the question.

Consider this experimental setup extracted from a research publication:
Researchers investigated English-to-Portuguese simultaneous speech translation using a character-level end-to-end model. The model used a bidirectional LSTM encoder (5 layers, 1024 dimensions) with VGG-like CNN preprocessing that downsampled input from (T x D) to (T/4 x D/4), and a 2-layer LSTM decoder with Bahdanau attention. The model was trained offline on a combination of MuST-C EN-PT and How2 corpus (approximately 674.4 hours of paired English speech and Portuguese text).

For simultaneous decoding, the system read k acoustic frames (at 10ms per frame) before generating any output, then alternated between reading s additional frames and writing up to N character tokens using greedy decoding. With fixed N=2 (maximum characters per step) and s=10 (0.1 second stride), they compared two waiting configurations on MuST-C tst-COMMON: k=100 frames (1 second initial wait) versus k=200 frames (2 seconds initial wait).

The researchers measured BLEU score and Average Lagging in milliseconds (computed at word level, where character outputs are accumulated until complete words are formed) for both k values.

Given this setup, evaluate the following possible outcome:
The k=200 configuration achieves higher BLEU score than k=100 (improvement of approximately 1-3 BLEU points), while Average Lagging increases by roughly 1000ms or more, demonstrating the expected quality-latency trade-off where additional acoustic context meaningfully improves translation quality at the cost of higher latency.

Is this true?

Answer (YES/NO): NO